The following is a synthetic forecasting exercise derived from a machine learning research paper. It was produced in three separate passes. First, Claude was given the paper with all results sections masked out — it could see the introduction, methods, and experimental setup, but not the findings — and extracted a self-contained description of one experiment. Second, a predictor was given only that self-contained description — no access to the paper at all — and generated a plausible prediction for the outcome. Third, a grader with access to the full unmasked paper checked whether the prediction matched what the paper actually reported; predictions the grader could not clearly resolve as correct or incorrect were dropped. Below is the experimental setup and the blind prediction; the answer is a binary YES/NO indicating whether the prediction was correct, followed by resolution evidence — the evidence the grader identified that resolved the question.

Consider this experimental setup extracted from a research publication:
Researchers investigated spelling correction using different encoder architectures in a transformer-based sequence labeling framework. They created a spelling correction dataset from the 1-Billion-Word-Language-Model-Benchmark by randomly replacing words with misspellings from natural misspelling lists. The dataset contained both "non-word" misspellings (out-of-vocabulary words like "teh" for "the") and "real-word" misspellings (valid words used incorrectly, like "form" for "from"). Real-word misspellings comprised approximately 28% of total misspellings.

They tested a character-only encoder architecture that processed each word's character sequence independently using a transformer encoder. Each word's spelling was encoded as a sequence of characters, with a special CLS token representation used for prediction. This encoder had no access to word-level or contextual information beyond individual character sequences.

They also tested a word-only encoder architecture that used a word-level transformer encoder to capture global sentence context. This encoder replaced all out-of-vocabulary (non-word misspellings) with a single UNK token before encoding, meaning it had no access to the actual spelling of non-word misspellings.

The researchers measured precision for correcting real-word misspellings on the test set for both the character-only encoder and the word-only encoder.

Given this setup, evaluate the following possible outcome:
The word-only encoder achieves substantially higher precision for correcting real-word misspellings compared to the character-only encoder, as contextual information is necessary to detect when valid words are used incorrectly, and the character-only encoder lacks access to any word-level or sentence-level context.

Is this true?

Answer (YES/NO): YES